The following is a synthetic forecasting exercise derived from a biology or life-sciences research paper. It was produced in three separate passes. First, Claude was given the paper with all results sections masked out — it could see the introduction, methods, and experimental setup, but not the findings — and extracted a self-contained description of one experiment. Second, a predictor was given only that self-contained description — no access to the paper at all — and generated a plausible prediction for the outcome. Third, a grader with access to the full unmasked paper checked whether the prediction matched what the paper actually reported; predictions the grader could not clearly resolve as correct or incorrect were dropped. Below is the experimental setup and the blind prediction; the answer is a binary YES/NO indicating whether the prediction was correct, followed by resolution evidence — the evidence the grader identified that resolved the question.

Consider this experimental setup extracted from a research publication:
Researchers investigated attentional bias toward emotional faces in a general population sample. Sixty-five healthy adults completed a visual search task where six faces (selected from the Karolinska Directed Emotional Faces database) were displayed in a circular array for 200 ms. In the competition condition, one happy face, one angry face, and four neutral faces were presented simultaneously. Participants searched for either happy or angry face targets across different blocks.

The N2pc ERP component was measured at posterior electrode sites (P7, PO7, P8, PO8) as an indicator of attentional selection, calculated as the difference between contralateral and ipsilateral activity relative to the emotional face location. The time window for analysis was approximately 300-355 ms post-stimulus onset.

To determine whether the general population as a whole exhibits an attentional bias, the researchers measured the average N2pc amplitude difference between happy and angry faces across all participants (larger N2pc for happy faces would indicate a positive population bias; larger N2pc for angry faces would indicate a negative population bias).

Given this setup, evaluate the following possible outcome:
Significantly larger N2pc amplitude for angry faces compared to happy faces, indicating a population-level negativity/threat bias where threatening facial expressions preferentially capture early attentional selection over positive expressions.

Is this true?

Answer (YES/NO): NO